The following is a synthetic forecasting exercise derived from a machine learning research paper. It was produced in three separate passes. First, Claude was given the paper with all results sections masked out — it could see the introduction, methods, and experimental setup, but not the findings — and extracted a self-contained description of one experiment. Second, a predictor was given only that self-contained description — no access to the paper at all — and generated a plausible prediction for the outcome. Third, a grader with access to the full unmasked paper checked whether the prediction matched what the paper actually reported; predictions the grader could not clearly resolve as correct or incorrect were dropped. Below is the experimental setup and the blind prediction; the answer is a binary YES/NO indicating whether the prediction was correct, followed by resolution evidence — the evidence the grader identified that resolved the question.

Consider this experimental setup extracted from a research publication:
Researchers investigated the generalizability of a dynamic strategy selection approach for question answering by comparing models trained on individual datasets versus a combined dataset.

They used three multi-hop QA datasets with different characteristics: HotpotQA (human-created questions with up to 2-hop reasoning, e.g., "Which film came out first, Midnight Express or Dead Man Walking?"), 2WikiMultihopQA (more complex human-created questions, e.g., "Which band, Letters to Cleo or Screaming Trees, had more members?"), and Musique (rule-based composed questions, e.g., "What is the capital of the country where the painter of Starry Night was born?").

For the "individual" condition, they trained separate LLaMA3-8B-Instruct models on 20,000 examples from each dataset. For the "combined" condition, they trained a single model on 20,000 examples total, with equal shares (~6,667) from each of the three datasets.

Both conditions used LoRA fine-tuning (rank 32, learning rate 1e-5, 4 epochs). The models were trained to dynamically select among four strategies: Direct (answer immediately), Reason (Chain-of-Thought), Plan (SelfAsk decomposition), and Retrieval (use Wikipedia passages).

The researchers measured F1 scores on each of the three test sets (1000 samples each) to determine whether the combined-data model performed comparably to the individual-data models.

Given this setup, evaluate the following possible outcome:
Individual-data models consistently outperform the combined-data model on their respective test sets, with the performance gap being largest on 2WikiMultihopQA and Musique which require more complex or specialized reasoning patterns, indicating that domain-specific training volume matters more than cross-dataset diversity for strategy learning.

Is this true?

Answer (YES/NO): NO